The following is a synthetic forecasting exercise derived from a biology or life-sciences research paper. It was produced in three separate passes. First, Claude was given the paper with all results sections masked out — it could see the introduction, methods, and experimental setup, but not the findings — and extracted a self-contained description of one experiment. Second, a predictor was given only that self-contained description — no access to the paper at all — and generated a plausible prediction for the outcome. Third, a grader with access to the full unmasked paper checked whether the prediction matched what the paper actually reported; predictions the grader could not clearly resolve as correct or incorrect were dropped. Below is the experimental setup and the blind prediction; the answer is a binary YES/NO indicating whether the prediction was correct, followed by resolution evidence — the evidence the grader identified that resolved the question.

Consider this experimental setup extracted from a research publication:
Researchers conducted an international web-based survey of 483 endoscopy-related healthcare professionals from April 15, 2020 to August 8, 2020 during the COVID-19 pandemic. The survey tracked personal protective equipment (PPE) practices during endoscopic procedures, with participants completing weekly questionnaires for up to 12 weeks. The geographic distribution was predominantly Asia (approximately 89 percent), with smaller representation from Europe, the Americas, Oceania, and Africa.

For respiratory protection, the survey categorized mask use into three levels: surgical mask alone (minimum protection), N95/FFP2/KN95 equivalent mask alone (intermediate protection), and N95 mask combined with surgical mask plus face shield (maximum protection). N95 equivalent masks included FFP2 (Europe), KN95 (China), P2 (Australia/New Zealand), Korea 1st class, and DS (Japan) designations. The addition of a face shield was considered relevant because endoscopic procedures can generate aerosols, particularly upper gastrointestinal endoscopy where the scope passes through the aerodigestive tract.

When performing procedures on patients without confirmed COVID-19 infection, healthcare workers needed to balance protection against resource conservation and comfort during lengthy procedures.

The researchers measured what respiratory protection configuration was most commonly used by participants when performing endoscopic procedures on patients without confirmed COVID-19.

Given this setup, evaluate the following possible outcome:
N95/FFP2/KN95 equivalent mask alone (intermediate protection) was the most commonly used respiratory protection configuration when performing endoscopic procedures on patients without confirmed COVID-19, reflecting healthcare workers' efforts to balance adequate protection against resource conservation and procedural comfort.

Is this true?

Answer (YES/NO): NO